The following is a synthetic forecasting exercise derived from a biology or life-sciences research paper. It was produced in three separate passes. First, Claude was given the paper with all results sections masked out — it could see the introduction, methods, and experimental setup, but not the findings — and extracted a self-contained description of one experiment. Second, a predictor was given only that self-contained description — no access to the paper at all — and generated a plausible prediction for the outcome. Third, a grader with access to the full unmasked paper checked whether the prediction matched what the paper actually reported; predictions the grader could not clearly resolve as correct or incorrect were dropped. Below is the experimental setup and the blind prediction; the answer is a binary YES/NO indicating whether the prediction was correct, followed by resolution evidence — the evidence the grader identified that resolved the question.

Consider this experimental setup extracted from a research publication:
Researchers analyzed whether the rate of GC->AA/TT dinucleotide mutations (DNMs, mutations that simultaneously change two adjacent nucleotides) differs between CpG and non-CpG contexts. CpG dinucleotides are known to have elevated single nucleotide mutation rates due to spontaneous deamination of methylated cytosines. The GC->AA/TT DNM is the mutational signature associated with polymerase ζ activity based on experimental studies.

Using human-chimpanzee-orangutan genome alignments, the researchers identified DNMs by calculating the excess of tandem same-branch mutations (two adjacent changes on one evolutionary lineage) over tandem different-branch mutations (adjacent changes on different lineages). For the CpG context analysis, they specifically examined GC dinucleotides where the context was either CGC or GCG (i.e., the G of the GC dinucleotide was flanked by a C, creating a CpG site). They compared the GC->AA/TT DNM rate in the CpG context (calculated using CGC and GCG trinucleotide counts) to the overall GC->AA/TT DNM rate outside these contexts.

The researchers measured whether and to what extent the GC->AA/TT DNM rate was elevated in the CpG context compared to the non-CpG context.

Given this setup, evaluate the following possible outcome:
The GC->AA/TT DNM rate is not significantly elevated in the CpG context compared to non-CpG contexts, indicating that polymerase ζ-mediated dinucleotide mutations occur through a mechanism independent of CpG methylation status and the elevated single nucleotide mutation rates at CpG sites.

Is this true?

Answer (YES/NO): NO